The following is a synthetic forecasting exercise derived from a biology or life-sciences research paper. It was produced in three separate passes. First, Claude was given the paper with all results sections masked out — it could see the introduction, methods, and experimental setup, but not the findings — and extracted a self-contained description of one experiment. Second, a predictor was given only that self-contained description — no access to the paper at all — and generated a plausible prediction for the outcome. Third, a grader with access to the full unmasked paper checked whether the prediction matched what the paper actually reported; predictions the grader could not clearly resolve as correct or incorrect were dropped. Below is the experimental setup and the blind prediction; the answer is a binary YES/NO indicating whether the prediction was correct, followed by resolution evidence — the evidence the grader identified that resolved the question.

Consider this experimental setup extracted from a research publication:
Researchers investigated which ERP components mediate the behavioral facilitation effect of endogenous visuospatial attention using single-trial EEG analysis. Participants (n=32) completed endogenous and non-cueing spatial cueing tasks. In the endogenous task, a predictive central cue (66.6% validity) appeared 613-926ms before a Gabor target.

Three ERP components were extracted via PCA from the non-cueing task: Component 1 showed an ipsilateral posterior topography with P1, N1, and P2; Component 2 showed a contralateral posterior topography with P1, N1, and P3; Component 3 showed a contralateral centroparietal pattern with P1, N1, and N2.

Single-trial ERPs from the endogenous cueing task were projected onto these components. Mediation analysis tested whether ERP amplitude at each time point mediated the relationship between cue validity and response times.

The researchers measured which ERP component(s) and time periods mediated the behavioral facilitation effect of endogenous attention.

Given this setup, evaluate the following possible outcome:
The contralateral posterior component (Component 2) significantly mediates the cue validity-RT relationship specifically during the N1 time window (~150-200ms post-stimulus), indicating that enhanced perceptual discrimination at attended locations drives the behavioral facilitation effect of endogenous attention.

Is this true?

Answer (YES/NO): NO